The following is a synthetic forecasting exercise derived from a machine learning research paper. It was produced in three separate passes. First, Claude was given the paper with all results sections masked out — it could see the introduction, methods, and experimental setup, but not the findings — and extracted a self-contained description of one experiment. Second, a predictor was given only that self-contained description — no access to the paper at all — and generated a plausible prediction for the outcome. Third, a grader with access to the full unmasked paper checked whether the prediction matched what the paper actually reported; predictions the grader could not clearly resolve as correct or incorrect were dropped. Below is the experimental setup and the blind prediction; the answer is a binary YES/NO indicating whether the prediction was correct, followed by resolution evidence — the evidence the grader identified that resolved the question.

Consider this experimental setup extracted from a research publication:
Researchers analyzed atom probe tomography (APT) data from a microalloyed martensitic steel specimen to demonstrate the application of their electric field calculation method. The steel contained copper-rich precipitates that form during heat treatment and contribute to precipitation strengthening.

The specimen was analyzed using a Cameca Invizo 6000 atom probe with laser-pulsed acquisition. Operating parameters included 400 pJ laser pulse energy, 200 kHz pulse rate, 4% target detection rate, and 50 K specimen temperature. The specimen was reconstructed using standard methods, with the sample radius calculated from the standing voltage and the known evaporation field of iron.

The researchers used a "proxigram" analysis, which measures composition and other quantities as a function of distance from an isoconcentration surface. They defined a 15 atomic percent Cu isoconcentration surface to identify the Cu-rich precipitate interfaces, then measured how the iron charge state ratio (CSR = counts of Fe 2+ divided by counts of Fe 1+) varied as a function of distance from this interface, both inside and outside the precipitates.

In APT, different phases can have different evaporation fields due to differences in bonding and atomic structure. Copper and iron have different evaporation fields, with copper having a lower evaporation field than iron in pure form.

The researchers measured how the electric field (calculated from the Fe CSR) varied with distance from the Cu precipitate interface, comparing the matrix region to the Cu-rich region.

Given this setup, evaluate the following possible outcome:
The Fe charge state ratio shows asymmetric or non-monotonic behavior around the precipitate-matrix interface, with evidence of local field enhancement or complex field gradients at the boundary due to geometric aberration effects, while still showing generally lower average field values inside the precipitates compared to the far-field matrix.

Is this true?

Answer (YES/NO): NO